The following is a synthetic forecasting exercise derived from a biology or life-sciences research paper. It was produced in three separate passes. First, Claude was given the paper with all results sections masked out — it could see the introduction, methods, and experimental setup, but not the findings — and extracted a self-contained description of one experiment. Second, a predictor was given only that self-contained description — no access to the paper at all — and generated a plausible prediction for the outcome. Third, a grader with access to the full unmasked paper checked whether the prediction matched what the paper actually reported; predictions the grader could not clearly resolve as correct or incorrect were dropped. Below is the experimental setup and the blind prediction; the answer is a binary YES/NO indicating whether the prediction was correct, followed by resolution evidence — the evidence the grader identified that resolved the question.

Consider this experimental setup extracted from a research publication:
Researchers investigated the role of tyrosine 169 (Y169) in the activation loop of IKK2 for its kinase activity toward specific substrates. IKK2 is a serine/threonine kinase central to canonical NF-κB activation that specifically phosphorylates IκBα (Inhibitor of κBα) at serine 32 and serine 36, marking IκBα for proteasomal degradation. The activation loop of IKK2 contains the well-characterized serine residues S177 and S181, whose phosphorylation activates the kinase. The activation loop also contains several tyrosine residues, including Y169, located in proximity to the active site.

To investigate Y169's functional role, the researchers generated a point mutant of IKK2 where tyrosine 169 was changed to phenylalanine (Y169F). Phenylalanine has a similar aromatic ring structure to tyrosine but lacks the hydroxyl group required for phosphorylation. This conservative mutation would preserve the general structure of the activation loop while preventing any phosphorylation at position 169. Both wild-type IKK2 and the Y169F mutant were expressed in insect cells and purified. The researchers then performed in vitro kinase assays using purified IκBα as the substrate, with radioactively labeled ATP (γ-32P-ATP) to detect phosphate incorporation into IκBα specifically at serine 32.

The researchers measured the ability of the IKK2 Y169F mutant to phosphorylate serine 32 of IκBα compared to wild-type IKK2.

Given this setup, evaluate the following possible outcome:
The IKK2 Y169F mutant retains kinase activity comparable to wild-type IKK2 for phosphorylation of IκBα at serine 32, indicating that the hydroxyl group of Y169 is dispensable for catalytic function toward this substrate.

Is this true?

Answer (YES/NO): NO